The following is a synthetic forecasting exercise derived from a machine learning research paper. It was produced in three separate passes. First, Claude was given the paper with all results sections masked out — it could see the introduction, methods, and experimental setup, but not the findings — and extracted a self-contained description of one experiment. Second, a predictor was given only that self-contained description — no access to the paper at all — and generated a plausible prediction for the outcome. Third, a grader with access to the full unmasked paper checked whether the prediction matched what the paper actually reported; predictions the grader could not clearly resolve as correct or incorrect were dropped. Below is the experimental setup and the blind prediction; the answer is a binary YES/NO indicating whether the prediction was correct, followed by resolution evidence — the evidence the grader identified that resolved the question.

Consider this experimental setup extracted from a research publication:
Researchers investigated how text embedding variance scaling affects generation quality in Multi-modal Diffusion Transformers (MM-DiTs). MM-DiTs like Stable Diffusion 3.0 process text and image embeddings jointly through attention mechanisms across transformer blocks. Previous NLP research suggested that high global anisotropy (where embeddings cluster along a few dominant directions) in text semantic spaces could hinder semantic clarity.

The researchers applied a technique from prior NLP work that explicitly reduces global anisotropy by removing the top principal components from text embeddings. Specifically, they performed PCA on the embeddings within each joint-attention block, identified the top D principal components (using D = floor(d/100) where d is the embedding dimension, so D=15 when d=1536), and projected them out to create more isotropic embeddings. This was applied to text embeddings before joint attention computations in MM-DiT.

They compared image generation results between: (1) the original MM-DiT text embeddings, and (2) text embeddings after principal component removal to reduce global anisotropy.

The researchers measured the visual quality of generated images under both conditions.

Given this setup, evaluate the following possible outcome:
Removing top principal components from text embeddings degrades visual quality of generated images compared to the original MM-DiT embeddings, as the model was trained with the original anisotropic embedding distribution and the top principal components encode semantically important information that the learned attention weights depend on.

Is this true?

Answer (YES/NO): YES